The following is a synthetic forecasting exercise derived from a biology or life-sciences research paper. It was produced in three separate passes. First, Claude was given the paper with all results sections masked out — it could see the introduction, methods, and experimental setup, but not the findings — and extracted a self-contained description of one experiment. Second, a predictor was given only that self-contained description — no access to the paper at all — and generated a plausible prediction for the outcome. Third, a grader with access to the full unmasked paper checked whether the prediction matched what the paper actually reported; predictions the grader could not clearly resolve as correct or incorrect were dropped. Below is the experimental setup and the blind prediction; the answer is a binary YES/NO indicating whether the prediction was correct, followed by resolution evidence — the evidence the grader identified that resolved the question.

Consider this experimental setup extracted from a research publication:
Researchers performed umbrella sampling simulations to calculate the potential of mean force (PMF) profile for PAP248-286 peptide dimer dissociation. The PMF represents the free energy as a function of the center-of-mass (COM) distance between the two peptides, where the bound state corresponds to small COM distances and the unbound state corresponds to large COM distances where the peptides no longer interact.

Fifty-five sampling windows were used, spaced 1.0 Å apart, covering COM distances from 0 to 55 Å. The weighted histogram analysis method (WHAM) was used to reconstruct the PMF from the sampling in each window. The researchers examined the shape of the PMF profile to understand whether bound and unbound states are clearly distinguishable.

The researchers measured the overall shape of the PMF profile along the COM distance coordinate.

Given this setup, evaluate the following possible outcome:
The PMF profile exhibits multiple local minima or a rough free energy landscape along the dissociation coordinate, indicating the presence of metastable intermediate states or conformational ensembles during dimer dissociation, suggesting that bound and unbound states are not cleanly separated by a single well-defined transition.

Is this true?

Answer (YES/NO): NO